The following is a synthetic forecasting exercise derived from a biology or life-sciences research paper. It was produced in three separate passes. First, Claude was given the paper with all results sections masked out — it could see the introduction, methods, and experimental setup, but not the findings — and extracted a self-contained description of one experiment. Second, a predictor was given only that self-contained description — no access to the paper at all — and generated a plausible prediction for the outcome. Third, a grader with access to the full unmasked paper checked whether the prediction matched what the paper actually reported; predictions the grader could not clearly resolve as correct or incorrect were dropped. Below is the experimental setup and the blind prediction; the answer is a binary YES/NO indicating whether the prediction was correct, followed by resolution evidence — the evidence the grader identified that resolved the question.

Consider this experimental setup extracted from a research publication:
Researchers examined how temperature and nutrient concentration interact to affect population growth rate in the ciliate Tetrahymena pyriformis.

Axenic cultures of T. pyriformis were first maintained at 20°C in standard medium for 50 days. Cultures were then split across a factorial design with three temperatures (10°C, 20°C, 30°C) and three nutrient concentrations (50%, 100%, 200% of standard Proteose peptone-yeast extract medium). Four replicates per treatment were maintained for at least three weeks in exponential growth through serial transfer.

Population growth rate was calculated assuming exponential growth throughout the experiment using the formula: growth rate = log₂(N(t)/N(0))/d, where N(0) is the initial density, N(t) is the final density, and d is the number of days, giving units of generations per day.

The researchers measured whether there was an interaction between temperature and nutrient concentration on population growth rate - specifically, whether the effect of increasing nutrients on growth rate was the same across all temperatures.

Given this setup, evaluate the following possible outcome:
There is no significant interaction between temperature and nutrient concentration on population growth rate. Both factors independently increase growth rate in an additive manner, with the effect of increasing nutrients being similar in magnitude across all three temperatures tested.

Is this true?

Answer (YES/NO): NO